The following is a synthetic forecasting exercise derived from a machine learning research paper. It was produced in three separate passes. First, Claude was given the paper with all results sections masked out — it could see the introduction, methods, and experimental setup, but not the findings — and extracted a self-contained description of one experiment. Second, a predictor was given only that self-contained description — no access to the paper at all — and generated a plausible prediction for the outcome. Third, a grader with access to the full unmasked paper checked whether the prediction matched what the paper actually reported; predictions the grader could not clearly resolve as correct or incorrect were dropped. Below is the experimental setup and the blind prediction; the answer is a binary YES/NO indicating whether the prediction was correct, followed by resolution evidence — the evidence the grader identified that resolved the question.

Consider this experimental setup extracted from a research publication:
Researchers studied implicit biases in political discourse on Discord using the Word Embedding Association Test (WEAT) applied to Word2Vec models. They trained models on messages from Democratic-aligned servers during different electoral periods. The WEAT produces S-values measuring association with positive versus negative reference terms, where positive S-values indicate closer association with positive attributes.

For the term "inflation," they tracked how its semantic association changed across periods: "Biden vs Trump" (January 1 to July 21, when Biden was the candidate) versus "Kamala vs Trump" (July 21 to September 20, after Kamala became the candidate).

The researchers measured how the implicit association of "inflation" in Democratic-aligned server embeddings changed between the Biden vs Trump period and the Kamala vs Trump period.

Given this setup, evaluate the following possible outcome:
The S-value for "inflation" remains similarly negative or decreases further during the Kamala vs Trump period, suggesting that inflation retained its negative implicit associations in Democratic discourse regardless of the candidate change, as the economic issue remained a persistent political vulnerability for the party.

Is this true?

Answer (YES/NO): NO